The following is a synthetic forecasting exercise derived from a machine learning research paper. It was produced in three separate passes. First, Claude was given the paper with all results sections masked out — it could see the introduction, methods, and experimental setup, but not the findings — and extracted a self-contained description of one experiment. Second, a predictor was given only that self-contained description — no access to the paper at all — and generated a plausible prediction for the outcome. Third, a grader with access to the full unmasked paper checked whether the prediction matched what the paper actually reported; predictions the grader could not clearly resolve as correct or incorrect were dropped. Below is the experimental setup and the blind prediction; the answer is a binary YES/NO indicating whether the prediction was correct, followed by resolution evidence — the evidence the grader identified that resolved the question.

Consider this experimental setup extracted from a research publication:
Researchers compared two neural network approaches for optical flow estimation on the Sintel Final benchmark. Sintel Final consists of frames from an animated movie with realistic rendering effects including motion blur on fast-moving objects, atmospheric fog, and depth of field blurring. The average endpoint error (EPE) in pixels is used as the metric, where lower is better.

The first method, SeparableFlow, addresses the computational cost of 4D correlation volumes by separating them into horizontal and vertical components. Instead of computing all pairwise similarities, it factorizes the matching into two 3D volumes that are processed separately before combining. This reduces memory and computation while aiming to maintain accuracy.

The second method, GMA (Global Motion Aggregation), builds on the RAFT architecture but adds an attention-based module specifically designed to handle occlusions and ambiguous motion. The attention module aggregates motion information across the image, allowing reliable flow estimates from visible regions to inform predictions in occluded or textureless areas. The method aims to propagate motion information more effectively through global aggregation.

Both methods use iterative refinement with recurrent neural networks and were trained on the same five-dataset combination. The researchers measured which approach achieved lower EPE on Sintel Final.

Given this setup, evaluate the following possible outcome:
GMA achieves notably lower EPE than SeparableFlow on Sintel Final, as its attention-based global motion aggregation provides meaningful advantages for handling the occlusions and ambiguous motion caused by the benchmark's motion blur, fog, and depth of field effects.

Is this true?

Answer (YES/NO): YES